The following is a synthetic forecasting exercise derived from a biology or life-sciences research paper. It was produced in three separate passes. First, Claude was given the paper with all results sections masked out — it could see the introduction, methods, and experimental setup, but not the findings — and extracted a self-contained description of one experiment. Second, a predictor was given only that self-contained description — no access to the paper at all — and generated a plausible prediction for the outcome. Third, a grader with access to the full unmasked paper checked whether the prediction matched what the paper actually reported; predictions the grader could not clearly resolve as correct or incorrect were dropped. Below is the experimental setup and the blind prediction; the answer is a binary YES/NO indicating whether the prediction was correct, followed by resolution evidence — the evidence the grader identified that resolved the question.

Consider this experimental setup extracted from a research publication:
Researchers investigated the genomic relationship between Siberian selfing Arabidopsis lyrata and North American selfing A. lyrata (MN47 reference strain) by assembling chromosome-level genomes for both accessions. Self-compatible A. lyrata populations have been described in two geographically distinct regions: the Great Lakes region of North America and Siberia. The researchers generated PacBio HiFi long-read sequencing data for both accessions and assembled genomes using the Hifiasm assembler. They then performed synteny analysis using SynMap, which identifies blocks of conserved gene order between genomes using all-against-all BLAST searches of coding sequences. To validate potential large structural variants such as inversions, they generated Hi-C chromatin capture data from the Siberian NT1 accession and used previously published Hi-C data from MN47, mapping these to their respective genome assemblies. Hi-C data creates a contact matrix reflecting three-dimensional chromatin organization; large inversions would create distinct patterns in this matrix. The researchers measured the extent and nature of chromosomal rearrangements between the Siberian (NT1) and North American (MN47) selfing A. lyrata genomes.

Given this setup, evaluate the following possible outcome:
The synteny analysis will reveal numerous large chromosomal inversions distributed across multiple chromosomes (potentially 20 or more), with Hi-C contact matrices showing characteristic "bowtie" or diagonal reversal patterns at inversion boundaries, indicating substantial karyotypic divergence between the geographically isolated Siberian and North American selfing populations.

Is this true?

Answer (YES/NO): NO